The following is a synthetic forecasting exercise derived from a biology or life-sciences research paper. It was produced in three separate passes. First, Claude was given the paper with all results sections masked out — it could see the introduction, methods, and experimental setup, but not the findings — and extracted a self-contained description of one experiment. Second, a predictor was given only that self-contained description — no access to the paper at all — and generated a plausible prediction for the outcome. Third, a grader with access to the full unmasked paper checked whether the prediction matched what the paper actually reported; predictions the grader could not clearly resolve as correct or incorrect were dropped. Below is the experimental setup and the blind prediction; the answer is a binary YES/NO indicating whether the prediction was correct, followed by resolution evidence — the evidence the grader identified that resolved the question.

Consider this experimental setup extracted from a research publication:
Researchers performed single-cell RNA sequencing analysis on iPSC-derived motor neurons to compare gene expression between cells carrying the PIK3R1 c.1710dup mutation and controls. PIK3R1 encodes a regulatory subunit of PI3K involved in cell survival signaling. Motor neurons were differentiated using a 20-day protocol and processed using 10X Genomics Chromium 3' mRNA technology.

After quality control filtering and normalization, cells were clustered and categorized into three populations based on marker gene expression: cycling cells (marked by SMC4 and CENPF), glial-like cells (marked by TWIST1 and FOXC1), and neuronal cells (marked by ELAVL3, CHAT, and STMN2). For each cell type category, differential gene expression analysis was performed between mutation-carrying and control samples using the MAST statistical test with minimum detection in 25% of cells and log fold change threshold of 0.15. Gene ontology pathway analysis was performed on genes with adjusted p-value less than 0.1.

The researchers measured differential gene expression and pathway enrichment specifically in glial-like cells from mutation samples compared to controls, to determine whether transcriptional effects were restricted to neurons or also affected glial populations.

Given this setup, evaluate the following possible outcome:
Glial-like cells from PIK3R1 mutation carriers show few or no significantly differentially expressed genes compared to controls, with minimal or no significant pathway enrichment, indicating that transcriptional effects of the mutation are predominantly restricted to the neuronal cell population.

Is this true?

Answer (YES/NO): NO